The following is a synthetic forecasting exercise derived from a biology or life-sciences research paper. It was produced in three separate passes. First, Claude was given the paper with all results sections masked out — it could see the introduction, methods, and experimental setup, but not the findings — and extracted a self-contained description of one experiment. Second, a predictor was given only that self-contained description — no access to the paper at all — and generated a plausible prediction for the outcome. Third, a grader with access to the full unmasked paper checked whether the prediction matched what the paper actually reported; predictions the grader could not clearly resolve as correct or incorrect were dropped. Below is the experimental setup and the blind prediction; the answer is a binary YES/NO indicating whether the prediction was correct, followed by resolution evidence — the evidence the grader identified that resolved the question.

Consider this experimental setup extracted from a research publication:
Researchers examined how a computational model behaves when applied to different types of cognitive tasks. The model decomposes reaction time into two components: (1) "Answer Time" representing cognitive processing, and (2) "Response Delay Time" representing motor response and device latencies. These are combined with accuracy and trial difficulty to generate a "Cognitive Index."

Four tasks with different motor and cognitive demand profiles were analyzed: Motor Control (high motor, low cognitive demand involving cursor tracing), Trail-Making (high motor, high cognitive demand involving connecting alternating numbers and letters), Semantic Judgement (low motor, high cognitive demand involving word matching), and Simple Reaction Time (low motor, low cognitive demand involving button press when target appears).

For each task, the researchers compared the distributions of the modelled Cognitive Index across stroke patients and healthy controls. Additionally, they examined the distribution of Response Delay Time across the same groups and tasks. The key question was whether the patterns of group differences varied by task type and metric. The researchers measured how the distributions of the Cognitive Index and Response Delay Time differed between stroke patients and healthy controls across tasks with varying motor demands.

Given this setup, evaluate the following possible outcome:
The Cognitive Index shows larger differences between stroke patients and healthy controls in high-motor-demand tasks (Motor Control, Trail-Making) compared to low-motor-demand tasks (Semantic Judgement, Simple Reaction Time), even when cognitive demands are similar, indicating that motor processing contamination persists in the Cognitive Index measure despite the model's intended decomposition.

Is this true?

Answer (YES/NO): NO